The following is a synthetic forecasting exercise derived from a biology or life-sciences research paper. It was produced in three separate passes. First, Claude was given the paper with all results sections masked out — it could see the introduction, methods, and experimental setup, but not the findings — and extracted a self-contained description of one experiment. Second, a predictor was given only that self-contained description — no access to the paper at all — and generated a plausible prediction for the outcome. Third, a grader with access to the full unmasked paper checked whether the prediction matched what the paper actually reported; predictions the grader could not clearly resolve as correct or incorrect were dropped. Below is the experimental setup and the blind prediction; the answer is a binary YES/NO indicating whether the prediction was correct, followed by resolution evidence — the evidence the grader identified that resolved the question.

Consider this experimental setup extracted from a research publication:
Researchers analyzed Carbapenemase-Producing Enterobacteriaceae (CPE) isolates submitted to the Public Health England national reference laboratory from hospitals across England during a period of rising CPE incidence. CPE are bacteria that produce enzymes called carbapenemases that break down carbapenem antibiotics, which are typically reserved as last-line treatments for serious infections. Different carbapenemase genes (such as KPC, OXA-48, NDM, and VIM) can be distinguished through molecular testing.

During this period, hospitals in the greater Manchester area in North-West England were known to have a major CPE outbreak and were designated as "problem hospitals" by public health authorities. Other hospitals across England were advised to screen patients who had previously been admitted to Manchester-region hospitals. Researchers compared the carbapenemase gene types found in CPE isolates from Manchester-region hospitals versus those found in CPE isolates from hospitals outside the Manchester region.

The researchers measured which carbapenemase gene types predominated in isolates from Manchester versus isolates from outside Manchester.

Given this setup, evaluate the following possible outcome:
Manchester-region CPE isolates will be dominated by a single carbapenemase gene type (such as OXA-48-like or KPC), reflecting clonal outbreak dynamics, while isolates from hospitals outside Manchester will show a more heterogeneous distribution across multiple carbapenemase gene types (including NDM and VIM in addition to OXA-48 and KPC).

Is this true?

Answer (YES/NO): YES